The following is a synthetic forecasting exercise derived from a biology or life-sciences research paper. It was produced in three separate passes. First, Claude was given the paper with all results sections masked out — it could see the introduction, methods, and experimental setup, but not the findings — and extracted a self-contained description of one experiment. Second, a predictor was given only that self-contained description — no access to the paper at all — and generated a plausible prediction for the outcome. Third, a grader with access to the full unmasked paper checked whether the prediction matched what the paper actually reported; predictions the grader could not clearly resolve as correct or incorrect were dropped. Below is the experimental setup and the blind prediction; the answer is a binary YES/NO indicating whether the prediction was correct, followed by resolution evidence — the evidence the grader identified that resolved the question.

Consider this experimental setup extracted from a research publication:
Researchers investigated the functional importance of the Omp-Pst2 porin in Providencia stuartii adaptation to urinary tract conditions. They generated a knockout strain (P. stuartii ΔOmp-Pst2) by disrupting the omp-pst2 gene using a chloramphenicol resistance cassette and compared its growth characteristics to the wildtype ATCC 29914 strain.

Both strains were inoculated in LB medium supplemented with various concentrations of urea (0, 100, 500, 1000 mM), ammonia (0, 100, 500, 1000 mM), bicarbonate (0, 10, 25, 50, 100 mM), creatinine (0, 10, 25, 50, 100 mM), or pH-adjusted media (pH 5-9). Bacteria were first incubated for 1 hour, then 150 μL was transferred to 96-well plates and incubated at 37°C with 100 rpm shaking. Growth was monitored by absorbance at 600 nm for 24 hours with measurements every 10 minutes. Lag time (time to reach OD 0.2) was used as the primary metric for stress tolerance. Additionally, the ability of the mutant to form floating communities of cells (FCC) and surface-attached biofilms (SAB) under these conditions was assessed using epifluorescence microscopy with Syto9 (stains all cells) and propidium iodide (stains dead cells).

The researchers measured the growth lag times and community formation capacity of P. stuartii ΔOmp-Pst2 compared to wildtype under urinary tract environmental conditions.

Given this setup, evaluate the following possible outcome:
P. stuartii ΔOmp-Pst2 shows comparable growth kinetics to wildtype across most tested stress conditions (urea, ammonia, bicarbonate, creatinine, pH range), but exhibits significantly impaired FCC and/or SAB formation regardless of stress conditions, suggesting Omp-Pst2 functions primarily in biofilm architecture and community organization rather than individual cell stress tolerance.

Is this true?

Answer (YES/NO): NO